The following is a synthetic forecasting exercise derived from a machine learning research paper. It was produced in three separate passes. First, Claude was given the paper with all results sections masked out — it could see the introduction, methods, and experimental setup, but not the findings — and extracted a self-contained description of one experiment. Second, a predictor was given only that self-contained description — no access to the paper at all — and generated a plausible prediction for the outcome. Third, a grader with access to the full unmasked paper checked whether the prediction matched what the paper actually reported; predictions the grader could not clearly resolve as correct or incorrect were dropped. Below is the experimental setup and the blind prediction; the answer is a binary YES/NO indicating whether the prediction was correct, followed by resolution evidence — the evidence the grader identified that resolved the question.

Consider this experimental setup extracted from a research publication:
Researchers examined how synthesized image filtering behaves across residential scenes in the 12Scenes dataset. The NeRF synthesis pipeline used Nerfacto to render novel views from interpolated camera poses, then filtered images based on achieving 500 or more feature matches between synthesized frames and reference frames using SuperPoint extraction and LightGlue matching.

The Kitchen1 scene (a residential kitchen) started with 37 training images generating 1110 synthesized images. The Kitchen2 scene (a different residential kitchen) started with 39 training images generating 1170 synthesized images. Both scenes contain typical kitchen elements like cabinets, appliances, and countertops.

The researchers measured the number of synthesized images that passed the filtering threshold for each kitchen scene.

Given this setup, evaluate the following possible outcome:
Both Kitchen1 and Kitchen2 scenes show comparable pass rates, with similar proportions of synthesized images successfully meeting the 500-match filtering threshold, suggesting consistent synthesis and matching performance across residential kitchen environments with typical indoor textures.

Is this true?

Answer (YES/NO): YES